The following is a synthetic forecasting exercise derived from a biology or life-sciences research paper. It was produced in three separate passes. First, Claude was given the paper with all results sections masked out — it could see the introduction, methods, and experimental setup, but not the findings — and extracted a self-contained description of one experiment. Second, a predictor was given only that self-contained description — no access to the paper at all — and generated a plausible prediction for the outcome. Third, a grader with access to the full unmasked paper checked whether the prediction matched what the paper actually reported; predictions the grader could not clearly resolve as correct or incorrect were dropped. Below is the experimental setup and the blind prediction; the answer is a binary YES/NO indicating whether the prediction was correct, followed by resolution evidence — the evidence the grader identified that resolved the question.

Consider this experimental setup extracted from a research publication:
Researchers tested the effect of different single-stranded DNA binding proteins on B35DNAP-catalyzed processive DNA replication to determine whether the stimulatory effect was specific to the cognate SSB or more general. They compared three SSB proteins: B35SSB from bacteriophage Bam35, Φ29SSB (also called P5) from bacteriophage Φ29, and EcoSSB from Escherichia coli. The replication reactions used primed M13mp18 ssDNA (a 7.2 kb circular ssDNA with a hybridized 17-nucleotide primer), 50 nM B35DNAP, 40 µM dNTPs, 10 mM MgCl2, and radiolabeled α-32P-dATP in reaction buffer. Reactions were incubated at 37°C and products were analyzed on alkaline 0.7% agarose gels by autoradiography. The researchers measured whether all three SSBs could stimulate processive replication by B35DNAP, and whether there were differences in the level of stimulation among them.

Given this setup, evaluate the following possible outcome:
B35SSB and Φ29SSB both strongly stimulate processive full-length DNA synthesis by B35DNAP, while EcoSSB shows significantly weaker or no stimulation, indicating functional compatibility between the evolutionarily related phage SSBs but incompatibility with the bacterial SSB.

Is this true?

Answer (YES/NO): NO